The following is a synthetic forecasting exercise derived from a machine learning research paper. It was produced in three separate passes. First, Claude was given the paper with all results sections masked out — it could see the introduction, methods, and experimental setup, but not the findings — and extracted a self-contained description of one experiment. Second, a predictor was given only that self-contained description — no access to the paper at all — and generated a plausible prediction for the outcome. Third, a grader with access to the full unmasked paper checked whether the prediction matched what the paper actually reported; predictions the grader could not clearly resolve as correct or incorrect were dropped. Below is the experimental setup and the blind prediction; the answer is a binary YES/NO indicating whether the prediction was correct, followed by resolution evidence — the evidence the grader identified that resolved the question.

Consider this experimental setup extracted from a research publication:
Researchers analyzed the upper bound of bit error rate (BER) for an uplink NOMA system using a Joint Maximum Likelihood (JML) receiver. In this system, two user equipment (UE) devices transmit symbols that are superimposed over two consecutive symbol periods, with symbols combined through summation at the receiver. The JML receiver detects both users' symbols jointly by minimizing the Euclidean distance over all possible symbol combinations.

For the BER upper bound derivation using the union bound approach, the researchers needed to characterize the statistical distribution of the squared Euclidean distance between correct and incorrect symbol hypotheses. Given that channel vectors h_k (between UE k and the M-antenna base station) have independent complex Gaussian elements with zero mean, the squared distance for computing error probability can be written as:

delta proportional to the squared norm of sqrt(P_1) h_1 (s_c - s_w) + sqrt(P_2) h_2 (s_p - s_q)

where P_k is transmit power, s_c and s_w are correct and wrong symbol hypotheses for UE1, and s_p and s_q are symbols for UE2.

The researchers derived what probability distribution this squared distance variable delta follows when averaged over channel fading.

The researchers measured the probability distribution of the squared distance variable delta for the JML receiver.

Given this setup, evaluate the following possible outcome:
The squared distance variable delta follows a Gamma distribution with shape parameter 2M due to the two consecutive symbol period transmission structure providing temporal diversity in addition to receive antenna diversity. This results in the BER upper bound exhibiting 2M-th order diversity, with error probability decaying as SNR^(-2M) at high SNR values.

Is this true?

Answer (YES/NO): NO